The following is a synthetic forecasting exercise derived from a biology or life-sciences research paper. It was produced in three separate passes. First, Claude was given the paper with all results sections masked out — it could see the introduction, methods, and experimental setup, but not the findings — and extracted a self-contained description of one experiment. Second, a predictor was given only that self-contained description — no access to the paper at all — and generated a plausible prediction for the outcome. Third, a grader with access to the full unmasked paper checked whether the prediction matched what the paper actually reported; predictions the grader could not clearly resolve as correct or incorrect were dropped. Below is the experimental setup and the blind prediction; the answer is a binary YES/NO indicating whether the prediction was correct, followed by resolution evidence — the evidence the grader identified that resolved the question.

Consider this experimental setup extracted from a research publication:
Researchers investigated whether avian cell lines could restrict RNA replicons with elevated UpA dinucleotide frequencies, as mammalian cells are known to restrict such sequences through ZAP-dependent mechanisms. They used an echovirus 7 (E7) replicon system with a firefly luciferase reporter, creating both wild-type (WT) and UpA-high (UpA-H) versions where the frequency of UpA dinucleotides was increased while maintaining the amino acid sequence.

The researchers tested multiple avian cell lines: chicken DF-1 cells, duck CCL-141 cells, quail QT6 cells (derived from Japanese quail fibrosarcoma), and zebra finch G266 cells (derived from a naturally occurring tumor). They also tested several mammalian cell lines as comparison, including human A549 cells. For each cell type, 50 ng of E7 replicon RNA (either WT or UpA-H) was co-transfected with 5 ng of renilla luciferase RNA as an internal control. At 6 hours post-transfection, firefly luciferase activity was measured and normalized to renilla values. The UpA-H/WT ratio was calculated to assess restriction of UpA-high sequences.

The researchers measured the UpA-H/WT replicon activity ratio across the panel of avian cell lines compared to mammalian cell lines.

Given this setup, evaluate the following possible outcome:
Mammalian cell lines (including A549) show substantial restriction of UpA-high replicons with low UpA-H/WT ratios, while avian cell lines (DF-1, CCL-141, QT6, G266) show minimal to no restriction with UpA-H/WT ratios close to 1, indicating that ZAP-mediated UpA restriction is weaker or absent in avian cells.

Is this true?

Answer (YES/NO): YES